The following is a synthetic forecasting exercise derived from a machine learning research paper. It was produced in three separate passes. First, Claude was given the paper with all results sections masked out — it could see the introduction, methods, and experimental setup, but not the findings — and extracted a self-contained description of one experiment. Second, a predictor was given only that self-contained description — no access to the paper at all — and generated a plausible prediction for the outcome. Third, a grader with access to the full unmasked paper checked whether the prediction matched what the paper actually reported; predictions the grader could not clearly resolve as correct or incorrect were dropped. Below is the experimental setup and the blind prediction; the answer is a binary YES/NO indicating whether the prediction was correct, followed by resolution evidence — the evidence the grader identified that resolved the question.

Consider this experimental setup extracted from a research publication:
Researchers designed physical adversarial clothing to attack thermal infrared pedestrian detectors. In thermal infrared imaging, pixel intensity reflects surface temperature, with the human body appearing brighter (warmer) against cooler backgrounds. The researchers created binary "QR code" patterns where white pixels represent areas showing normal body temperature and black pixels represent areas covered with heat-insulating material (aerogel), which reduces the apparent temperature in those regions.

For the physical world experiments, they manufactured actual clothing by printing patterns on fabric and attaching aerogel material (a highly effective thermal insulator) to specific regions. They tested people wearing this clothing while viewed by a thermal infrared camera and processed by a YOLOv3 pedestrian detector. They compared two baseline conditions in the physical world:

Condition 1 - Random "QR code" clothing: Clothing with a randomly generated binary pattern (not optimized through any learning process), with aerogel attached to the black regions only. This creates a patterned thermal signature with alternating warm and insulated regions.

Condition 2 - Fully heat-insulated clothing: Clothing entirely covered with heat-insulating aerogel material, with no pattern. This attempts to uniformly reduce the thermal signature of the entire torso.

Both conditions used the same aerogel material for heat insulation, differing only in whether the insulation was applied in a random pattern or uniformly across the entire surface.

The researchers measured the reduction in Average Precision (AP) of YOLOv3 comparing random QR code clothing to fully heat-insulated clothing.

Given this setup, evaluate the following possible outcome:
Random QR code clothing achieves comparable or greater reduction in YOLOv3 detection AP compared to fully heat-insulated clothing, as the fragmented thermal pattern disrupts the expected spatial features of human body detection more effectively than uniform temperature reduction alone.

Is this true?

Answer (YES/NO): YES